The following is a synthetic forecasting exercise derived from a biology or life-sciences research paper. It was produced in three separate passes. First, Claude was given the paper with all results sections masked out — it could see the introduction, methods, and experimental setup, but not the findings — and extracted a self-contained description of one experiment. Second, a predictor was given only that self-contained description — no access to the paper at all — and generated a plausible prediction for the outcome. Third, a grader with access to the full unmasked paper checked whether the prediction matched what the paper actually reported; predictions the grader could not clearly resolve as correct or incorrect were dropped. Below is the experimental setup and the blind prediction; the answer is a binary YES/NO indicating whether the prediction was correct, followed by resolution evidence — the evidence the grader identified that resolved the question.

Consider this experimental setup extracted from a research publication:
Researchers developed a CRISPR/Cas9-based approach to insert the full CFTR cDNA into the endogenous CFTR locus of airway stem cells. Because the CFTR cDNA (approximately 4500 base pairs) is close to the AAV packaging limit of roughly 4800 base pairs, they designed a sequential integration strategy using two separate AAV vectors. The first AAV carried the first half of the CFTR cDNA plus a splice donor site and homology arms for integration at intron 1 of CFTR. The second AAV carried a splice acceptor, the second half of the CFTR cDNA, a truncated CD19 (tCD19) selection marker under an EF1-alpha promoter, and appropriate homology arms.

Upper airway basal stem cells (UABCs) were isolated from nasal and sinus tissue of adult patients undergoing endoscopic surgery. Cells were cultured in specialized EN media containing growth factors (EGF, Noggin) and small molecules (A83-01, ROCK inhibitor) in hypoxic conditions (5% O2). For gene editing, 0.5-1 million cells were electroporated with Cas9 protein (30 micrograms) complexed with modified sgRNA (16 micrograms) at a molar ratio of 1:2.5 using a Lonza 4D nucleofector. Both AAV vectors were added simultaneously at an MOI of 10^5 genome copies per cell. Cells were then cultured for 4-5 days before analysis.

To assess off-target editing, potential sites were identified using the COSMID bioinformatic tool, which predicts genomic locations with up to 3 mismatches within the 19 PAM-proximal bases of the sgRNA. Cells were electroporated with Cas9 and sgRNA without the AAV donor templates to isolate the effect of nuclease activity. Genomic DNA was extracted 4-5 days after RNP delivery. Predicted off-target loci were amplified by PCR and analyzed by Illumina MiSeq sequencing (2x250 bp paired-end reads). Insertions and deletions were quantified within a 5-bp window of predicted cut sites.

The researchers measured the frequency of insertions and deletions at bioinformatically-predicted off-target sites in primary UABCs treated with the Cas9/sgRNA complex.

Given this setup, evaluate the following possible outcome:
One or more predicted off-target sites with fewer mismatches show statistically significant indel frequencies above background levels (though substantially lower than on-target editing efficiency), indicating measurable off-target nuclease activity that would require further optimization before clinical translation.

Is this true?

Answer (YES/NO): NO